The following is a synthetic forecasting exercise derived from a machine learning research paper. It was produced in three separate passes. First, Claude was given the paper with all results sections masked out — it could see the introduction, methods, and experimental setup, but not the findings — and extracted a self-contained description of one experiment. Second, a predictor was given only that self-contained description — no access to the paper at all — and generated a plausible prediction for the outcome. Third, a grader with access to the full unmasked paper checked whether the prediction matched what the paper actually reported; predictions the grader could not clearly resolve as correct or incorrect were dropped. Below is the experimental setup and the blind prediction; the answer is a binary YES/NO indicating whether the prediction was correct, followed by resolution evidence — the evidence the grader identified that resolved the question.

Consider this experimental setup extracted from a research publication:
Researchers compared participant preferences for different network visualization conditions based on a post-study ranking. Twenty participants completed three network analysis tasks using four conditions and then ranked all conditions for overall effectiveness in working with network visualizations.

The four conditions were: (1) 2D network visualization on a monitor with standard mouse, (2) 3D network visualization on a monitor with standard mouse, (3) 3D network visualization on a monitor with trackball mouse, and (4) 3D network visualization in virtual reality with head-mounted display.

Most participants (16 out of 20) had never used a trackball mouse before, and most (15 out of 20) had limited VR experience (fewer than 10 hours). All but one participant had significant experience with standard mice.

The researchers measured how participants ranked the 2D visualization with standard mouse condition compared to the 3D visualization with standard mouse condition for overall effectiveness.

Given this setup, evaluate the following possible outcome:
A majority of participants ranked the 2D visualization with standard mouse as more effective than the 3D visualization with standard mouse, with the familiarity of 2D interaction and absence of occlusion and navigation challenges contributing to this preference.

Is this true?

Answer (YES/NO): NO